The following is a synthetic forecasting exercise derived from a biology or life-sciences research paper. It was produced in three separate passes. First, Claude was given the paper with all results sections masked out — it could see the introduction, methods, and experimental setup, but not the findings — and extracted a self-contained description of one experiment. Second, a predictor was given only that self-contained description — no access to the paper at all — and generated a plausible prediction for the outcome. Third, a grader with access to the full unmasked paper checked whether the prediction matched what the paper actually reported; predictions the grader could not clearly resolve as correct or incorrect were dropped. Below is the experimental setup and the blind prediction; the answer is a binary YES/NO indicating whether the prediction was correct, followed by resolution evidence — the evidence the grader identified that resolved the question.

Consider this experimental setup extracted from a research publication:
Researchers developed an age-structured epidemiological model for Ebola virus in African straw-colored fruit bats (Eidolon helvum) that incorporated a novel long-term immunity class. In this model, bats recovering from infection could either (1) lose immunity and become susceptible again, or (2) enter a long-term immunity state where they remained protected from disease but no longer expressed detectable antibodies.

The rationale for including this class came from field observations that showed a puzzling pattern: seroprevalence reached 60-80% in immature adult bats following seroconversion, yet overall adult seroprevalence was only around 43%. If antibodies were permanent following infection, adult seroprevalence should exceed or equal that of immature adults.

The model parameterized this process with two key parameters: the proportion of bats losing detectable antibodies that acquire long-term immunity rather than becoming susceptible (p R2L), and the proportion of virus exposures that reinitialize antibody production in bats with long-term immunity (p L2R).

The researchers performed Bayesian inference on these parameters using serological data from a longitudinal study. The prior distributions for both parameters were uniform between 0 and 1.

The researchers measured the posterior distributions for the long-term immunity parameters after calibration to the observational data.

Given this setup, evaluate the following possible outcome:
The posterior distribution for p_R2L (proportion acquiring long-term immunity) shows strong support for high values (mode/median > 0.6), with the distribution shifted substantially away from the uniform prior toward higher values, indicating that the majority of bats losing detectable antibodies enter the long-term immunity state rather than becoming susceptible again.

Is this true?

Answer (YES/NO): NO